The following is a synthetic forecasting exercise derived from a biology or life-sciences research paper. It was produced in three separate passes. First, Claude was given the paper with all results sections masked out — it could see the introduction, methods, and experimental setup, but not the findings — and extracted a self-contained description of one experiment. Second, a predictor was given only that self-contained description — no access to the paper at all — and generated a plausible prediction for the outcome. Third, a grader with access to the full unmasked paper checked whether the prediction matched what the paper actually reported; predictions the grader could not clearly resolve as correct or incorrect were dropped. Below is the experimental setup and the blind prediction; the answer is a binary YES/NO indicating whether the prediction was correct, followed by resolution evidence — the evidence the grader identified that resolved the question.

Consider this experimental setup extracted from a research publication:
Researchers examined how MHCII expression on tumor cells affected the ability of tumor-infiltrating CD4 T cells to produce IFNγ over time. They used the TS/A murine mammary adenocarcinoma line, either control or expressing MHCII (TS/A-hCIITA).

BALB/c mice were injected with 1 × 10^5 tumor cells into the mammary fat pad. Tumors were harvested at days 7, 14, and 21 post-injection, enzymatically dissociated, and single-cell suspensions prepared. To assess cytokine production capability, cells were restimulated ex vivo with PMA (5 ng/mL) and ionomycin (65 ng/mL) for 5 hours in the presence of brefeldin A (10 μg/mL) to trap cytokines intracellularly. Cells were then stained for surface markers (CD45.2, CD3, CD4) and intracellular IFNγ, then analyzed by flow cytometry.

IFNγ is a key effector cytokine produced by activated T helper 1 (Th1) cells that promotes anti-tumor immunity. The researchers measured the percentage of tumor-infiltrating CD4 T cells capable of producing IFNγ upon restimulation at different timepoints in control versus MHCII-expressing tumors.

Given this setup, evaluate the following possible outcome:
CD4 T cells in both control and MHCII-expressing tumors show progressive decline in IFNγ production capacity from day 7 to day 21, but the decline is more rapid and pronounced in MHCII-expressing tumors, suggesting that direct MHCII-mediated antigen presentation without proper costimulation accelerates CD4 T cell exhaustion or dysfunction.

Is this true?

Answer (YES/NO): NO